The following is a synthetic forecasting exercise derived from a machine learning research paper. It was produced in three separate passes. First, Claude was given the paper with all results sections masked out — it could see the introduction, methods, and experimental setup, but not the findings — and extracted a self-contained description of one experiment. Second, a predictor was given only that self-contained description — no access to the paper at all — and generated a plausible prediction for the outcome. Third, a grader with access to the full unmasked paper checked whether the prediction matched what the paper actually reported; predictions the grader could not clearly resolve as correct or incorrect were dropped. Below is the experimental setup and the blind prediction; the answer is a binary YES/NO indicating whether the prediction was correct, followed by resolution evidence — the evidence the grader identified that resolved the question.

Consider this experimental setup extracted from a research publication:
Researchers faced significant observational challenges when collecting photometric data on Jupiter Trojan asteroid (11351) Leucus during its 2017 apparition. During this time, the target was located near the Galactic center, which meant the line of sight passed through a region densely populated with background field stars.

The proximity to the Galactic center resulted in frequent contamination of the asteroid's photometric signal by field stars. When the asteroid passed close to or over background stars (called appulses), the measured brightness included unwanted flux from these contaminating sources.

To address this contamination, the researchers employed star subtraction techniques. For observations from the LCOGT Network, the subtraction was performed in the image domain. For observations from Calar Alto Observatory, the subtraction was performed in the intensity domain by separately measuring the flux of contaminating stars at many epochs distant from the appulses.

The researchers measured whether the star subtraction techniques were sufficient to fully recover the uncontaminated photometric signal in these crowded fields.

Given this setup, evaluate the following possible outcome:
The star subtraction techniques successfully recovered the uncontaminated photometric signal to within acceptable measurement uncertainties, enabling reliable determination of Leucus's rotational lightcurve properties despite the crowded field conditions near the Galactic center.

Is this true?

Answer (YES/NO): NO